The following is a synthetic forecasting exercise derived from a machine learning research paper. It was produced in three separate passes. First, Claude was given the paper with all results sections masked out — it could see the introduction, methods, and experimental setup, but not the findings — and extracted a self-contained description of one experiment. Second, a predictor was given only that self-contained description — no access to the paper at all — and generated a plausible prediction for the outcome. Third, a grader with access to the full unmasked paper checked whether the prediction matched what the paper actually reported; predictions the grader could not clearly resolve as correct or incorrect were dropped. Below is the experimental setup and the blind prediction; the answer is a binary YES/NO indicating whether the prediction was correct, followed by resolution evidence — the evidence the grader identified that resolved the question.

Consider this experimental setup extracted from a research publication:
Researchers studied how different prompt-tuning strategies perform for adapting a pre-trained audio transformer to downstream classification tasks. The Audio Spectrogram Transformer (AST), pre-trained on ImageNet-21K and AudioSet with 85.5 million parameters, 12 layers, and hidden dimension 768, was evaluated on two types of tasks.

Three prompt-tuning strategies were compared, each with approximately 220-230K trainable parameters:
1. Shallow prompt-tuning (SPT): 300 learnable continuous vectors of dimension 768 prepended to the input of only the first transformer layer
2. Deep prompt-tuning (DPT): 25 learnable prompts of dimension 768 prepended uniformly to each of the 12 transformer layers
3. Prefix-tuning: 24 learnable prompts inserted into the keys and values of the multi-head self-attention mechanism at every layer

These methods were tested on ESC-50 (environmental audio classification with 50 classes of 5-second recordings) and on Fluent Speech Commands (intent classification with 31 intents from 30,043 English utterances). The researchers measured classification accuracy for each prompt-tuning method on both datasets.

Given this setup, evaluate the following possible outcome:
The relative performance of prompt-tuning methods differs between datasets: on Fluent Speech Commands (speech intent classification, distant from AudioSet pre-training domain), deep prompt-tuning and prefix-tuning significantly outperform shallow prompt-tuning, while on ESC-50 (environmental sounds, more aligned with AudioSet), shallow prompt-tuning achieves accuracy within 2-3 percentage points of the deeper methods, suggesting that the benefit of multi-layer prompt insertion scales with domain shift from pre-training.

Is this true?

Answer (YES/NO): NO